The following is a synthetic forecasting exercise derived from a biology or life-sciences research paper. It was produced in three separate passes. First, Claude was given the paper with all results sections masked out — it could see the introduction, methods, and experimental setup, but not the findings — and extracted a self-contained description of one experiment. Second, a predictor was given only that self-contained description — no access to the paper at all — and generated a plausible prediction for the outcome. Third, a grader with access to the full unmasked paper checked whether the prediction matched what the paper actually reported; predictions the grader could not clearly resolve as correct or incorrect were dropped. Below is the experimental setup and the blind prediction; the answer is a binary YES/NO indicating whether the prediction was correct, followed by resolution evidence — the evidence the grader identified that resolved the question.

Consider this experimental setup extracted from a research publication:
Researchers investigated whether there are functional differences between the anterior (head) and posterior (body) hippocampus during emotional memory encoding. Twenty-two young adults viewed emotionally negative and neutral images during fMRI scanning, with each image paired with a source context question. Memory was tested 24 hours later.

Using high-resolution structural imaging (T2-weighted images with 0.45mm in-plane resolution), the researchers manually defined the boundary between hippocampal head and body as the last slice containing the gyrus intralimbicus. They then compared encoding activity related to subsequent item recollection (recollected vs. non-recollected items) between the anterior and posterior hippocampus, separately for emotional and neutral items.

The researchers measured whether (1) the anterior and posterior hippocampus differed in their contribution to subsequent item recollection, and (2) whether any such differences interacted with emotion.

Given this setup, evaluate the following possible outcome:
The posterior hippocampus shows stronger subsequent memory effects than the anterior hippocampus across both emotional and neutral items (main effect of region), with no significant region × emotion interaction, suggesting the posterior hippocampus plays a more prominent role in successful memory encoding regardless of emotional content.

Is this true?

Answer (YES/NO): NO